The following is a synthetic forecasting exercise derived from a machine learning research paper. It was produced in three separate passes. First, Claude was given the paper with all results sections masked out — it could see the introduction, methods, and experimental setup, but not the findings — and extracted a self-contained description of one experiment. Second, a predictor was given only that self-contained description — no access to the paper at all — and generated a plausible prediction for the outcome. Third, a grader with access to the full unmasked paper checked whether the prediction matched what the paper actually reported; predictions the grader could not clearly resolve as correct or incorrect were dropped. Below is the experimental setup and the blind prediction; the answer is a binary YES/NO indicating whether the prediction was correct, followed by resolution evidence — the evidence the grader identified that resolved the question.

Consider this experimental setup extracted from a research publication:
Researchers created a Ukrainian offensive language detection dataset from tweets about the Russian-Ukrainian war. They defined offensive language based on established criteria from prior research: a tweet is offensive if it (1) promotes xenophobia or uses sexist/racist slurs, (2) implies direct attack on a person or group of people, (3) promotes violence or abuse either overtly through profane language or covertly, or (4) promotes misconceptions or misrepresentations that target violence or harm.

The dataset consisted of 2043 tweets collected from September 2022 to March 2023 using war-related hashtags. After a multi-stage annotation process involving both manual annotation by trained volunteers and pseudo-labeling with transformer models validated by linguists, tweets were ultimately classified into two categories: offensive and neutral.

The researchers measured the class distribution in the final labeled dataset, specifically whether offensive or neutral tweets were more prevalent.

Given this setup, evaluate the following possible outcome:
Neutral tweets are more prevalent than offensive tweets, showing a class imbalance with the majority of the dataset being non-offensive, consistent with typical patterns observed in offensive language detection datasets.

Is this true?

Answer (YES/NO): YES